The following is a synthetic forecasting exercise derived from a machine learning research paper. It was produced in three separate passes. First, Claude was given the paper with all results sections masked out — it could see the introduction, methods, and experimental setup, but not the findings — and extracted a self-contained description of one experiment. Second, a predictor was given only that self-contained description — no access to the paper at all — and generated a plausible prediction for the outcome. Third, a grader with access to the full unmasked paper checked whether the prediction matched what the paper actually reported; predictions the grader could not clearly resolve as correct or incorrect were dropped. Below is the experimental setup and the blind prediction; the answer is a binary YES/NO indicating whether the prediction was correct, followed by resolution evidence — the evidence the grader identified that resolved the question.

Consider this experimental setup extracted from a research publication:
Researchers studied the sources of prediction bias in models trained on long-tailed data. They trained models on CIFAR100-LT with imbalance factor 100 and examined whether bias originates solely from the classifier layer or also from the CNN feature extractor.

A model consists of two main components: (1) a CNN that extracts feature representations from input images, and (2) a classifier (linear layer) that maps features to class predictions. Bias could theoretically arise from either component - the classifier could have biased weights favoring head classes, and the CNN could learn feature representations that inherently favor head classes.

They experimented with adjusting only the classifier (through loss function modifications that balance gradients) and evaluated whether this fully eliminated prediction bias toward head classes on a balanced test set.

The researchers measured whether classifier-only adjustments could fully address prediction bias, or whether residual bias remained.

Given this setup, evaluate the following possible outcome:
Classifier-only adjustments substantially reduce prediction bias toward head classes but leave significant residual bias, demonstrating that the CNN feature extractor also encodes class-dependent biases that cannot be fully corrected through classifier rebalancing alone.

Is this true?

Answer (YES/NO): YES